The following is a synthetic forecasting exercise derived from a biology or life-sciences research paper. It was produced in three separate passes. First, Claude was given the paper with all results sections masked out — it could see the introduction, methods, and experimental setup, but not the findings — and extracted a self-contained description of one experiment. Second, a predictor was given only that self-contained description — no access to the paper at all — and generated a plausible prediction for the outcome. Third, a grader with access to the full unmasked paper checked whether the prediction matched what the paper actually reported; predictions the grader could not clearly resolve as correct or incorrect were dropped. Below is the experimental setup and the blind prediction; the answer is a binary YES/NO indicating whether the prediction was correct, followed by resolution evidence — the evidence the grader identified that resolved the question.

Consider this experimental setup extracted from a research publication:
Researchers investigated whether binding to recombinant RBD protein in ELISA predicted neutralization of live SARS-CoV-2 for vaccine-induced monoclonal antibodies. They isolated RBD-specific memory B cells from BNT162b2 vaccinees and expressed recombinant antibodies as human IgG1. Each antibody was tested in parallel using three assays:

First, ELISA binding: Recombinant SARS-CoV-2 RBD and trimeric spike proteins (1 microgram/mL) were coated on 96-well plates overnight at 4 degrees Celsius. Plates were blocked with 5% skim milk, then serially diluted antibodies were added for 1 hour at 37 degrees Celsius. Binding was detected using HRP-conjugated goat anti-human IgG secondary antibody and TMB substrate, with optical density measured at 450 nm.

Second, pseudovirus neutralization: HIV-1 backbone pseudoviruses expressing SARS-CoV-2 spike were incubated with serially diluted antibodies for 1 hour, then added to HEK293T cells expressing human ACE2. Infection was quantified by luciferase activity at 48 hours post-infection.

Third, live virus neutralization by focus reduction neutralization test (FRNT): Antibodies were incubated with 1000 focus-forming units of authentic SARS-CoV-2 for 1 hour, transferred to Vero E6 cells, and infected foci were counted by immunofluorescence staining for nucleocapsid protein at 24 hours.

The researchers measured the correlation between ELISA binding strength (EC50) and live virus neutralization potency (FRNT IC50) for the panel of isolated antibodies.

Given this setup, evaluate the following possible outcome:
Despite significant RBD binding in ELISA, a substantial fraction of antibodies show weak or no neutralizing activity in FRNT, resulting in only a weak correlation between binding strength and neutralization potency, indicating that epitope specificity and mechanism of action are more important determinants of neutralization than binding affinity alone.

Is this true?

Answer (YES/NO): NO